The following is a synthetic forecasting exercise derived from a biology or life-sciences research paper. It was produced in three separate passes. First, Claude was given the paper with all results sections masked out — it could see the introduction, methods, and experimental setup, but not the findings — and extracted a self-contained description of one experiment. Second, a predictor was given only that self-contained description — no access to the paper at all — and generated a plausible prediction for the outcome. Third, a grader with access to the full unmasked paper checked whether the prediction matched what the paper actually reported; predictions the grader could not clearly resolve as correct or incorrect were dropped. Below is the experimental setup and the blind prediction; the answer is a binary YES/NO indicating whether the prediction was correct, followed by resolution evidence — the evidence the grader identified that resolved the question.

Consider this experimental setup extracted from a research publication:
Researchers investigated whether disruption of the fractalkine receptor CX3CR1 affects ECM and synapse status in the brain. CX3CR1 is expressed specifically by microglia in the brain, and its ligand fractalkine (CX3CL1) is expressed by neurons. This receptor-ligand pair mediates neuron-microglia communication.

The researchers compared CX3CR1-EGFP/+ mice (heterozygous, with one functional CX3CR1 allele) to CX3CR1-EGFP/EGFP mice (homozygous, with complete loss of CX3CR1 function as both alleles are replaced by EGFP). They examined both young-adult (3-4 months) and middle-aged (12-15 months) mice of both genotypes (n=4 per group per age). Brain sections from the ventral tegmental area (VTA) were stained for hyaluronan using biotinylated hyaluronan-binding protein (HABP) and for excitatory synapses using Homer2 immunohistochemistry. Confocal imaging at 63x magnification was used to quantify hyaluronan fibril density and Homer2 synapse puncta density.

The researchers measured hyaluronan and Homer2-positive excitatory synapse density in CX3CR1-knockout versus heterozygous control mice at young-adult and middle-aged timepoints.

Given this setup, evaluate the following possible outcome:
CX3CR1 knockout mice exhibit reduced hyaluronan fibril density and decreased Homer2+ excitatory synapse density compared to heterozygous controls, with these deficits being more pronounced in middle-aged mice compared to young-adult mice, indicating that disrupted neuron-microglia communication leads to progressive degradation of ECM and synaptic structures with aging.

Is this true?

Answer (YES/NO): NO